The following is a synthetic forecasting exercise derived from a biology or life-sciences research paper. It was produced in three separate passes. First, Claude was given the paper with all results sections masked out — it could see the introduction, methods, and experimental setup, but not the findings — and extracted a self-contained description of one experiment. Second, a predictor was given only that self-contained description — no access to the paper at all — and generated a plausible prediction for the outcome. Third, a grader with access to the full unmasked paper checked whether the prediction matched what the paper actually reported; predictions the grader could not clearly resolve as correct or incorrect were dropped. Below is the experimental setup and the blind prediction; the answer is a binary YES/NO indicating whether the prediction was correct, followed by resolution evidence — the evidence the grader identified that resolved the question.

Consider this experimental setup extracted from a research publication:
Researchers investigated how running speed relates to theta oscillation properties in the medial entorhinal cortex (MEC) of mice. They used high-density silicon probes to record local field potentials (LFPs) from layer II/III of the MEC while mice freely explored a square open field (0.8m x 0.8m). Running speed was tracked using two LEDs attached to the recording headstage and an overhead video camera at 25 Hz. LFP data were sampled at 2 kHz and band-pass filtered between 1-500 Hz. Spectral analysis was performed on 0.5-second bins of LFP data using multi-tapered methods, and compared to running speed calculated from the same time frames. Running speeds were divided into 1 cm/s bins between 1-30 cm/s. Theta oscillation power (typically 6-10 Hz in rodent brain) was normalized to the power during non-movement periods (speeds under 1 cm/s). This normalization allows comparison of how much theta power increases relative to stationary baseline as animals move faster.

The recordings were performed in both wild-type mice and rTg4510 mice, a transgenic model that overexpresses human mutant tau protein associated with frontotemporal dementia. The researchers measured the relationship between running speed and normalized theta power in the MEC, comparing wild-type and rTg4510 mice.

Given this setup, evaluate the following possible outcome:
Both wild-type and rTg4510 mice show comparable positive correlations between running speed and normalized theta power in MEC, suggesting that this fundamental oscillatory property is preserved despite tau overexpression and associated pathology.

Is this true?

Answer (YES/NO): NO